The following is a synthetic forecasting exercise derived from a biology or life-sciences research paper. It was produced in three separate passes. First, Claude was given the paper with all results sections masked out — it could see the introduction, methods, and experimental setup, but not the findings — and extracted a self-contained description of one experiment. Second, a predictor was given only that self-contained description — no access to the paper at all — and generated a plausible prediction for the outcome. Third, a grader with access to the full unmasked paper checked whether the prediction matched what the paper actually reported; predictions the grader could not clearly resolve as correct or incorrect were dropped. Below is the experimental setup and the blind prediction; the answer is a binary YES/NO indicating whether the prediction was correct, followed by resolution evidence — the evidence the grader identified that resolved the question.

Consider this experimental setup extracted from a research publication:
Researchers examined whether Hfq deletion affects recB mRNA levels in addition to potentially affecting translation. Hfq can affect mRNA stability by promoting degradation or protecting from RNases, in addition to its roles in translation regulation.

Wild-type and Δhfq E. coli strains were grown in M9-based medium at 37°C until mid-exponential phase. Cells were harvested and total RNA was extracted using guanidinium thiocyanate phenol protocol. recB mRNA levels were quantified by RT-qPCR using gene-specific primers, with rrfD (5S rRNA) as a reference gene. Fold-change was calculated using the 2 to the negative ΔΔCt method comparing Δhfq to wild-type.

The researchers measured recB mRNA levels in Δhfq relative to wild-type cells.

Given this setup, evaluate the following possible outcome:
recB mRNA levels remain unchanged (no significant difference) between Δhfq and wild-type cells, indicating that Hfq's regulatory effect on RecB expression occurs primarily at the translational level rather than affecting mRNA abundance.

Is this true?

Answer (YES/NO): YES